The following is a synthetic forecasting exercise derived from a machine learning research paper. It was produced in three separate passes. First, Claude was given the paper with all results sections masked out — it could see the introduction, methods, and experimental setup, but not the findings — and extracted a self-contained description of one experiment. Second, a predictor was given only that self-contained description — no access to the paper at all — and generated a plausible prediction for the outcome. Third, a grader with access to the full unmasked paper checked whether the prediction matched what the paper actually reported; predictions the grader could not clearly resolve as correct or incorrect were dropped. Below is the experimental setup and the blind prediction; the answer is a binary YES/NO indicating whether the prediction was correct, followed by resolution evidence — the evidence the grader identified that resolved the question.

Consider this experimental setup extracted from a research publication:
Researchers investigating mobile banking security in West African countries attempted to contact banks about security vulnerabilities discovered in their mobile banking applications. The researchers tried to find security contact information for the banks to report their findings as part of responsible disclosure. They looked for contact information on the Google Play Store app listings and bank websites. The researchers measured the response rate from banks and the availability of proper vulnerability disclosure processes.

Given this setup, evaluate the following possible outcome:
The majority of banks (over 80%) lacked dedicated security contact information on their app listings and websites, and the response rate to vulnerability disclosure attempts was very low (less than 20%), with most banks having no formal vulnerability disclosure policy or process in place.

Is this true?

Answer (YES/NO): NO